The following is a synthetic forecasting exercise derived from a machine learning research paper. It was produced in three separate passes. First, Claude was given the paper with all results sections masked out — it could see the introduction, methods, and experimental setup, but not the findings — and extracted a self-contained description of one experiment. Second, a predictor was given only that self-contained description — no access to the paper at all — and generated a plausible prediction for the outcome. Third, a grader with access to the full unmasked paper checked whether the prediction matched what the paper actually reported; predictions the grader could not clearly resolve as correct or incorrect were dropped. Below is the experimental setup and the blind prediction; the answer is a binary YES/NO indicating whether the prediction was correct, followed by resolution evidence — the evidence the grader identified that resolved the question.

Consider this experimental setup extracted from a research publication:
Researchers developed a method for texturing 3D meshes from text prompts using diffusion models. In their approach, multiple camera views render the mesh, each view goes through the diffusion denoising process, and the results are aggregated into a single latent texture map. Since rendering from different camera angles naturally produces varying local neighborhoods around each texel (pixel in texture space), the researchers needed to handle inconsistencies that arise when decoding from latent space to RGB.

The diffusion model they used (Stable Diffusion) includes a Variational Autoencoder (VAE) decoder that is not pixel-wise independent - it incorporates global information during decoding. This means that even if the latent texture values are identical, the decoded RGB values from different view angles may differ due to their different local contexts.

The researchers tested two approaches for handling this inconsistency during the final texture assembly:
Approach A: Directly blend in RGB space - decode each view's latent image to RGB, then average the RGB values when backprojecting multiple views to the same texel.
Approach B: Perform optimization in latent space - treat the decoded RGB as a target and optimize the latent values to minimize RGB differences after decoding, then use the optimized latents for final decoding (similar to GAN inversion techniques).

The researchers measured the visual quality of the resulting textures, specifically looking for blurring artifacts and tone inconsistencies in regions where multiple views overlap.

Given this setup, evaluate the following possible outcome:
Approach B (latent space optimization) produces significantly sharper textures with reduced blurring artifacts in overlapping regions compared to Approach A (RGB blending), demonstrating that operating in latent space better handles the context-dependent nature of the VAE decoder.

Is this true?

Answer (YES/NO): YES